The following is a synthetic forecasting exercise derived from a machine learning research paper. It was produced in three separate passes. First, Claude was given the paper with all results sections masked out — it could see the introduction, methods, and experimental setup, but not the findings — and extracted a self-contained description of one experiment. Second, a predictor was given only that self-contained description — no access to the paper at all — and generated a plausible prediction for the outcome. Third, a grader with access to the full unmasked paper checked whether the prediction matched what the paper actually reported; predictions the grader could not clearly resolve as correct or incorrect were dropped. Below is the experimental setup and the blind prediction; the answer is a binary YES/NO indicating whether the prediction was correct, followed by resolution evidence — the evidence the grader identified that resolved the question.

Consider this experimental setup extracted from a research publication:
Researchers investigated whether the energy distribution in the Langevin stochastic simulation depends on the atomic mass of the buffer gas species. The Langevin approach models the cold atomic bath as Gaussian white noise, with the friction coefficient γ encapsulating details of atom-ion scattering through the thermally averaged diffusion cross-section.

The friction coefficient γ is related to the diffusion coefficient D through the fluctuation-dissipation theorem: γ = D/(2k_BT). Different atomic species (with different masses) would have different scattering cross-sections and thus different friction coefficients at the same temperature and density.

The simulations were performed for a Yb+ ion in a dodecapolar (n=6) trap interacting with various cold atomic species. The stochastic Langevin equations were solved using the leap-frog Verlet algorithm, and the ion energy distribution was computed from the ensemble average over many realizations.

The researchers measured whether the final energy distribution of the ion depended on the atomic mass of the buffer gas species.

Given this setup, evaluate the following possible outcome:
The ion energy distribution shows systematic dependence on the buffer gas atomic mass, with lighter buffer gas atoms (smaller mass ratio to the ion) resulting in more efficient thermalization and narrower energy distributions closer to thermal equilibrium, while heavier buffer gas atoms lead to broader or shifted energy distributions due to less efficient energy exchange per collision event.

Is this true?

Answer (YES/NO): NO